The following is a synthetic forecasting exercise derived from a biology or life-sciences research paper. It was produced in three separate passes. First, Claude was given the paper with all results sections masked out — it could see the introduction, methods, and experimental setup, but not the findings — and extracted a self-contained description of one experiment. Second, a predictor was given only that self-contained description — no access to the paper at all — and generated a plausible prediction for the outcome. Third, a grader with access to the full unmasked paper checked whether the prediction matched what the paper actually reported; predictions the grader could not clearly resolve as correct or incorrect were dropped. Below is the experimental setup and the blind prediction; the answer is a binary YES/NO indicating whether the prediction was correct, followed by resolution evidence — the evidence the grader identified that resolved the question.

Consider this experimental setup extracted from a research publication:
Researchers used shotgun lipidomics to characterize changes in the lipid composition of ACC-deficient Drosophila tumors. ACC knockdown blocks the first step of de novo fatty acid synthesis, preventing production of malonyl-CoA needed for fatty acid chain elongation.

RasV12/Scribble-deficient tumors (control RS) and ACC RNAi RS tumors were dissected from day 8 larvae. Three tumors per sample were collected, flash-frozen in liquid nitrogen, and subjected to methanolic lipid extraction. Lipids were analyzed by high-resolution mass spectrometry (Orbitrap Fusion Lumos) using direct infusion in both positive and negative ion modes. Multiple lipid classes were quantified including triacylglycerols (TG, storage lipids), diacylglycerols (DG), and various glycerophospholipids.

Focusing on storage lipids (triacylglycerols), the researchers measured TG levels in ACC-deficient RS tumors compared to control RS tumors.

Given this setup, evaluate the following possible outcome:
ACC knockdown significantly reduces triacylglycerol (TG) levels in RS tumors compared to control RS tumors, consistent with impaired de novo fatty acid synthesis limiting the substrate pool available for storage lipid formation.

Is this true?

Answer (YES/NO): YES